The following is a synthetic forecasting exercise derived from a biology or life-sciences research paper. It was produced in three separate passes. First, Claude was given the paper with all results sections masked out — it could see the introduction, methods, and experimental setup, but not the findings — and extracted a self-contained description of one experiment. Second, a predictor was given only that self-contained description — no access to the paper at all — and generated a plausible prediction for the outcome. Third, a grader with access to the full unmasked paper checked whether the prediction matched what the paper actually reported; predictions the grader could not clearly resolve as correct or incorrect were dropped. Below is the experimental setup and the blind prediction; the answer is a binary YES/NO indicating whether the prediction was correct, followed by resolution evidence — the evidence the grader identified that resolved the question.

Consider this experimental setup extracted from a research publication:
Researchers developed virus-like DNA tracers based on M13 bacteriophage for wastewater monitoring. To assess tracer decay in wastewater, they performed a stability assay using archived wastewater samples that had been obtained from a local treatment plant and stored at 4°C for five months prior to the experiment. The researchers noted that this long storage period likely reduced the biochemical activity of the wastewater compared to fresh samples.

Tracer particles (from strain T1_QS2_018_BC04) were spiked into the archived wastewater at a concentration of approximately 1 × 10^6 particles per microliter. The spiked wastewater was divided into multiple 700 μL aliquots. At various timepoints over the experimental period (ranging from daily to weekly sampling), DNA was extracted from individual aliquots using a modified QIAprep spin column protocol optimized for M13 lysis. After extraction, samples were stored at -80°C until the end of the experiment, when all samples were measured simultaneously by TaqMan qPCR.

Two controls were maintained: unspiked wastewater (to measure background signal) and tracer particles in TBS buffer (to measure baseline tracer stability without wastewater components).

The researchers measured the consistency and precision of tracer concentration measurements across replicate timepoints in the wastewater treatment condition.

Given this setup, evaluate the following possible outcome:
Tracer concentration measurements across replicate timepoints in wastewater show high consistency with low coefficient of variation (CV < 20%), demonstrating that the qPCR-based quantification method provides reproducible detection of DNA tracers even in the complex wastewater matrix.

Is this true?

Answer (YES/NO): NO